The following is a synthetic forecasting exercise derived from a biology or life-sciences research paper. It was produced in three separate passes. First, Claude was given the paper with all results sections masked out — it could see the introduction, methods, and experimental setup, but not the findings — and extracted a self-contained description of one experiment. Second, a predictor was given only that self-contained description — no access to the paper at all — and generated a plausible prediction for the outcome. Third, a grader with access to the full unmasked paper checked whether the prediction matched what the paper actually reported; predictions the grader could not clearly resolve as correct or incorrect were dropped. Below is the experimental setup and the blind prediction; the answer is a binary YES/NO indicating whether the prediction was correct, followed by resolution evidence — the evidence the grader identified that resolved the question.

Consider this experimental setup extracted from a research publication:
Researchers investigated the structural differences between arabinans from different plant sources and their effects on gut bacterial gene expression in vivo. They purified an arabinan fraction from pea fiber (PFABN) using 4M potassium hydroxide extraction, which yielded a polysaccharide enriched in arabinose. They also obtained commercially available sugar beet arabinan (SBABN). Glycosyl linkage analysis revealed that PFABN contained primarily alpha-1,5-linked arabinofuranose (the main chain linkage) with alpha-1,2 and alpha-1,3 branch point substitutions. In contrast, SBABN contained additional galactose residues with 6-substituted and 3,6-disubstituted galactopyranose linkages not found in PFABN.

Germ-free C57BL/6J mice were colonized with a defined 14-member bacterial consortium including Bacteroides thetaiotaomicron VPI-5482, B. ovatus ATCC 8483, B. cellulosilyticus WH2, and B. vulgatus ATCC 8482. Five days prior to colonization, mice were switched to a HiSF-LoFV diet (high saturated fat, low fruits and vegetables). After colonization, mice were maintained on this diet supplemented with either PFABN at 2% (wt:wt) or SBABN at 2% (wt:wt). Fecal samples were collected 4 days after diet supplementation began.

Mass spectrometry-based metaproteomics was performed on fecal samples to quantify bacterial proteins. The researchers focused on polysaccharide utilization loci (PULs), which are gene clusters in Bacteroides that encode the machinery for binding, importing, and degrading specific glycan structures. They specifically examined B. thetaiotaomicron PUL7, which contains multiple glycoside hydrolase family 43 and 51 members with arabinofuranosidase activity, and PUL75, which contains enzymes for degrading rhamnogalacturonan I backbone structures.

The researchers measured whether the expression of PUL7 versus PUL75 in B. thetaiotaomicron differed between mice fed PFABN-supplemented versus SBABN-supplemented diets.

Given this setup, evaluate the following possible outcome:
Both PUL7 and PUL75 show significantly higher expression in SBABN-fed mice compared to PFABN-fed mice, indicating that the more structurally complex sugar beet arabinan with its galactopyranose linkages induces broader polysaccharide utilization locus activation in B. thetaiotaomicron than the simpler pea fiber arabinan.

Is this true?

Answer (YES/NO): NO